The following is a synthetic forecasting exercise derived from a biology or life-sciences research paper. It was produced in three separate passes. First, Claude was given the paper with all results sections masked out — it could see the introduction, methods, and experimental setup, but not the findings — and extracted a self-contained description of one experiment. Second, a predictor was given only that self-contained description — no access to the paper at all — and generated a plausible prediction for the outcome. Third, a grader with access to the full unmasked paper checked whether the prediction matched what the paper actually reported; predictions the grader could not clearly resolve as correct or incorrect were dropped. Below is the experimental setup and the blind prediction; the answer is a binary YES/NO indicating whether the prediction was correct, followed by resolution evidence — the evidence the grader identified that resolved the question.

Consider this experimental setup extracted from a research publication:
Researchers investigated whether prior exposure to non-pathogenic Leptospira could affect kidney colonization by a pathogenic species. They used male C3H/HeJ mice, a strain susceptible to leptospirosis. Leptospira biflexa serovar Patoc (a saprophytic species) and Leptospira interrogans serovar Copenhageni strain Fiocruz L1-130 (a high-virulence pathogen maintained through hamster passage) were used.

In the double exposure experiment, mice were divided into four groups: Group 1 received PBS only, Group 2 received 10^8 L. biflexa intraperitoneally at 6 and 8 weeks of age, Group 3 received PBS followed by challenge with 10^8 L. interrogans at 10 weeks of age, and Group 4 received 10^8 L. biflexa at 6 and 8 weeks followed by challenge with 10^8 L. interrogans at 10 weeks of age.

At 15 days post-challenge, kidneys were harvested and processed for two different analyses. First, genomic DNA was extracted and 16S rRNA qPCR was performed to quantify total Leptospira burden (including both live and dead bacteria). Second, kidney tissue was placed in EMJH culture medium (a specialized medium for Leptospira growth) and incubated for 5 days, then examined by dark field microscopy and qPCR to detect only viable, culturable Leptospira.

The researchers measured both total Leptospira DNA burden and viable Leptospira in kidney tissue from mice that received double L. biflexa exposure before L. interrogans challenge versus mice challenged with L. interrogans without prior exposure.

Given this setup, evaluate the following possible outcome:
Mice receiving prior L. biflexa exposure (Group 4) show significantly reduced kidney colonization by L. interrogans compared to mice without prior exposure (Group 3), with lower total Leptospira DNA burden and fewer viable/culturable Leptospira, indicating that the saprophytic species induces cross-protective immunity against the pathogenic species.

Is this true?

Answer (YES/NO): NO